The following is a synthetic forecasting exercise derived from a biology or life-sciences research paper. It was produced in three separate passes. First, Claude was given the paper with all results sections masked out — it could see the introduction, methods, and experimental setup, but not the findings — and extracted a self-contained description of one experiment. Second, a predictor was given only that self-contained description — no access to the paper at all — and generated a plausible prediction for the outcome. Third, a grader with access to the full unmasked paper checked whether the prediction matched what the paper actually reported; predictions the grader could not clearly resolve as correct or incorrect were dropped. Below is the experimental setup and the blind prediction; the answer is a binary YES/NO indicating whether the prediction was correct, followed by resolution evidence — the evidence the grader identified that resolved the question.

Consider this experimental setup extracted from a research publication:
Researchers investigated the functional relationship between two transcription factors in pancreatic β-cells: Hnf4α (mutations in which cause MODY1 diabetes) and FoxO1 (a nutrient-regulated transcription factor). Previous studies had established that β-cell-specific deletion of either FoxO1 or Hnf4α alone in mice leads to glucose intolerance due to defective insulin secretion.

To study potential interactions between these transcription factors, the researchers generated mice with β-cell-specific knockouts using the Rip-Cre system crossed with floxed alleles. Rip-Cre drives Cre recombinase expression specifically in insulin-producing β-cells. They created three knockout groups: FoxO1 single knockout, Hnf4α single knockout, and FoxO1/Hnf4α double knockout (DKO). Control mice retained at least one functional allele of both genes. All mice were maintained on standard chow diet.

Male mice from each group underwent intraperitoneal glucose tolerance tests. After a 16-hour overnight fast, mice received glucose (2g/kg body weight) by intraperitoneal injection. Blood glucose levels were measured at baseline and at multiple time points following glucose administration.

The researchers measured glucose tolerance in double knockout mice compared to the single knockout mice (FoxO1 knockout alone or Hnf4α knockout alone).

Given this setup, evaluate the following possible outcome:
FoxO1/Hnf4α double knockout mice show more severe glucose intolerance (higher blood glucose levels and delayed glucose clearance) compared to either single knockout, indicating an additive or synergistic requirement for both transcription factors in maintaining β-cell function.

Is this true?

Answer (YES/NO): NO